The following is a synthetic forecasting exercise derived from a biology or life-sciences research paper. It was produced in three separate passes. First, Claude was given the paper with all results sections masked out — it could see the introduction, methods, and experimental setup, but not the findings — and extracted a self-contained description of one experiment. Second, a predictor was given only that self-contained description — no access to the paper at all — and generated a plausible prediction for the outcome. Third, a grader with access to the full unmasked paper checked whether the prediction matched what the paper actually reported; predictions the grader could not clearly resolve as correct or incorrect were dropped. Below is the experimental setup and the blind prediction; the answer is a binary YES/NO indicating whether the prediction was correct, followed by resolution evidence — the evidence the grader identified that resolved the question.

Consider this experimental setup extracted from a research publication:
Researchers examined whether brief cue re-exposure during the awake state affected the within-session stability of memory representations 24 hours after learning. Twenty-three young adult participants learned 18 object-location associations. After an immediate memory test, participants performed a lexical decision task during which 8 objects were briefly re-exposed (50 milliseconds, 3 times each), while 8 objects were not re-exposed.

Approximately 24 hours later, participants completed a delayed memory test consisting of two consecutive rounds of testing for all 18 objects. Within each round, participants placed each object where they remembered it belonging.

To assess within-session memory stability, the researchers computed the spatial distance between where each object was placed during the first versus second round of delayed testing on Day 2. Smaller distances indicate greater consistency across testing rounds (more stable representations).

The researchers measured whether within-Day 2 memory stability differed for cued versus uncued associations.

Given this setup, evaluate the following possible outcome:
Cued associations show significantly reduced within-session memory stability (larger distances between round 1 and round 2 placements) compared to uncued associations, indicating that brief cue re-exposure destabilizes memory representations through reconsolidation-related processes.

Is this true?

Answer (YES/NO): NO